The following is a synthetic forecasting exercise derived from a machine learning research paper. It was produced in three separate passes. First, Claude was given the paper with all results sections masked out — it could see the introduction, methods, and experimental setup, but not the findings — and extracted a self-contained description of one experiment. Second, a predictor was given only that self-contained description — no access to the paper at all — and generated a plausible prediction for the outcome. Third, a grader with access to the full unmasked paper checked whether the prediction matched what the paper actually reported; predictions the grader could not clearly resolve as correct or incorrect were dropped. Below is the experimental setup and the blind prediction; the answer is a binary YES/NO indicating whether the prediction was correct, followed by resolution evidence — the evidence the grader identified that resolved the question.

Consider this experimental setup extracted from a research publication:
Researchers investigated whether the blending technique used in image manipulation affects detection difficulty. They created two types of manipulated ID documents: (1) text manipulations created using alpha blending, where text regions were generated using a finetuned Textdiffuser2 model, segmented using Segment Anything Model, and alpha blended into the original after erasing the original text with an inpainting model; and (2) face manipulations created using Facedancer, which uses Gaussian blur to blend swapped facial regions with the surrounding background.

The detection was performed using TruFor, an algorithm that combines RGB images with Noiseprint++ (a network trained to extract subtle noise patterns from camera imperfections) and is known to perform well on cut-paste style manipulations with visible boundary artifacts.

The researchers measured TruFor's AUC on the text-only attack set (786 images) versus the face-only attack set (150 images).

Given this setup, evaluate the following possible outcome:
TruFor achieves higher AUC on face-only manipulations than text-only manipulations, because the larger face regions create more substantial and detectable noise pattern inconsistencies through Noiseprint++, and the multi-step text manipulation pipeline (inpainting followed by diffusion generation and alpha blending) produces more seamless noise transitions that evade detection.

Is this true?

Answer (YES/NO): NO